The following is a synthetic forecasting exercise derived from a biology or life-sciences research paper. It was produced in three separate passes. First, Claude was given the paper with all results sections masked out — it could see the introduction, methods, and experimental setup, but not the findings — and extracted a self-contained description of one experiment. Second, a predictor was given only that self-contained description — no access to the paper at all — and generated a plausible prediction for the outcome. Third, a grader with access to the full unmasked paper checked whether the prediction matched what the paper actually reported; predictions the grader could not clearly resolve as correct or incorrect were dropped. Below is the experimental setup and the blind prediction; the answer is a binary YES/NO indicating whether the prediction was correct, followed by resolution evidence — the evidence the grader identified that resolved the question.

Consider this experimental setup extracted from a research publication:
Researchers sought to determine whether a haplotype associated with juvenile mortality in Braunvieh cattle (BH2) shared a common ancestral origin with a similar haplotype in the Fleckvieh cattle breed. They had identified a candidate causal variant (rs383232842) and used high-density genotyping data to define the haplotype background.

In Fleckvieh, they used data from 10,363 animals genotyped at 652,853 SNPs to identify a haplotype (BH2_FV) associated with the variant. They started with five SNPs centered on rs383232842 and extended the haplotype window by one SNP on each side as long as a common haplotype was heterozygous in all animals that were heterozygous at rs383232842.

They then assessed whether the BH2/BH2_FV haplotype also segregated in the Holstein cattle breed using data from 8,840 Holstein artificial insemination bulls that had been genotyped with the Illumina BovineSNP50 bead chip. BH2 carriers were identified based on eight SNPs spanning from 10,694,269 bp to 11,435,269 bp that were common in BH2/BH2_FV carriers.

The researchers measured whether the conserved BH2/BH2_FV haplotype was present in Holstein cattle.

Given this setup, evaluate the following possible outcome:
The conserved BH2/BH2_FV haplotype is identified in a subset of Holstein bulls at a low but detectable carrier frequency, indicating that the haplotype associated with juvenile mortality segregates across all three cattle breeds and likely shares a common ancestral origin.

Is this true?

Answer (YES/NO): NO